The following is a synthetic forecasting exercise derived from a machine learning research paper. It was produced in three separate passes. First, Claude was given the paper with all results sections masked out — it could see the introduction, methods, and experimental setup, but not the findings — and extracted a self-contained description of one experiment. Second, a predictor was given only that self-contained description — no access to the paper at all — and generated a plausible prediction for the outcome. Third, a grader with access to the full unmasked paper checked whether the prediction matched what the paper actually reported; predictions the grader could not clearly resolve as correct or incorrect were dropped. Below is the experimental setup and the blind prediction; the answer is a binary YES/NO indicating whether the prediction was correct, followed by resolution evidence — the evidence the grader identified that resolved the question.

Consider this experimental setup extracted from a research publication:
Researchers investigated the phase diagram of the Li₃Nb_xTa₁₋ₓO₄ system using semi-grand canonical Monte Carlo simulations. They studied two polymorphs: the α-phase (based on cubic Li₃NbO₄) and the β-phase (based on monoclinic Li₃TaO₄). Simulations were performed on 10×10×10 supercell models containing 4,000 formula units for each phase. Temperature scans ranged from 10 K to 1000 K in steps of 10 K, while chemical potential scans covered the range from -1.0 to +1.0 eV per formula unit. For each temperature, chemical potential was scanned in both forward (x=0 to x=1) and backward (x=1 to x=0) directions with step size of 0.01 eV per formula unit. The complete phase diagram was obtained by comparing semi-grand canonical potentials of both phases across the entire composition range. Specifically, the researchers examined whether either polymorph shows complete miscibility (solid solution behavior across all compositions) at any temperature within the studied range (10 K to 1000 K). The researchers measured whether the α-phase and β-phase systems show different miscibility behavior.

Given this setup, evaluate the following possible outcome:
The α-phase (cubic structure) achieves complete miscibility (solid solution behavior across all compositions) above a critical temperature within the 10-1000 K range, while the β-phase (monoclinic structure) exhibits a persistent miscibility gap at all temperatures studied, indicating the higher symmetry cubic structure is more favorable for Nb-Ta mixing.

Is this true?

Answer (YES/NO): NO